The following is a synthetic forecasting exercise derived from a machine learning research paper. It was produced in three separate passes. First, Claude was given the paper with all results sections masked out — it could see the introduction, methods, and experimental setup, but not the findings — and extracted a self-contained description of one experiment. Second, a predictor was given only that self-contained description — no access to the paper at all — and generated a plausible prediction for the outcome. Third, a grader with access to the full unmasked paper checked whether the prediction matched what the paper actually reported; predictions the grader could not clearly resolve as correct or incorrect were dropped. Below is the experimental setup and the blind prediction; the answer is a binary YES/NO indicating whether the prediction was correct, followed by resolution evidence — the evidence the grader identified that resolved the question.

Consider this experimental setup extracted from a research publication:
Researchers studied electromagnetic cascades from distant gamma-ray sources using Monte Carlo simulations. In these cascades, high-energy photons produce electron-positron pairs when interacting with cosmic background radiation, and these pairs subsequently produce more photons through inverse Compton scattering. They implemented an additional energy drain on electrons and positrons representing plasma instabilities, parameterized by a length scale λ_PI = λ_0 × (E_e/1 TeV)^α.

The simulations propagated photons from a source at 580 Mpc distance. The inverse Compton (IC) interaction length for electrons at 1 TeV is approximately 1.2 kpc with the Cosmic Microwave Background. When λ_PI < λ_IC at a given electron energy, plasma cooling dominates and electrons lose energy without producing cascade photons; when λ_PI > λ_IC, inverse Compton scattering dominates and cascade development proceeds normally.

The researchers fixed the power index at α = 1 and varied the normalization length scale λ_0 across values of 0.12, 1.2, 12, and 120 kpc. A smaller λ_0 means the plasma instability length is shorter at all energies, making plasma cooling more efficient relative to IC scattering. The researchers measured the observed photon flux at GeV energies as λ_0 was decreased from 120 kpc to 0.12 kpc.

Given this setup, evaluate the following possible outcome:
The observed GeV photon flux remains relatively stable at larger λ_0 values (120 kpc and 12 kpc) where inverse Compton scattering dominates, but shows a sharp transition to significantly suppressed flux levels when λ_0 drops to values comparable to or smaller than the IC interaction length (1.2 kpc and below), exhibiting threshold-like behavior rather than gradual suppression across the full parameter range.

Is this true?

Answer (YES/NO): NO